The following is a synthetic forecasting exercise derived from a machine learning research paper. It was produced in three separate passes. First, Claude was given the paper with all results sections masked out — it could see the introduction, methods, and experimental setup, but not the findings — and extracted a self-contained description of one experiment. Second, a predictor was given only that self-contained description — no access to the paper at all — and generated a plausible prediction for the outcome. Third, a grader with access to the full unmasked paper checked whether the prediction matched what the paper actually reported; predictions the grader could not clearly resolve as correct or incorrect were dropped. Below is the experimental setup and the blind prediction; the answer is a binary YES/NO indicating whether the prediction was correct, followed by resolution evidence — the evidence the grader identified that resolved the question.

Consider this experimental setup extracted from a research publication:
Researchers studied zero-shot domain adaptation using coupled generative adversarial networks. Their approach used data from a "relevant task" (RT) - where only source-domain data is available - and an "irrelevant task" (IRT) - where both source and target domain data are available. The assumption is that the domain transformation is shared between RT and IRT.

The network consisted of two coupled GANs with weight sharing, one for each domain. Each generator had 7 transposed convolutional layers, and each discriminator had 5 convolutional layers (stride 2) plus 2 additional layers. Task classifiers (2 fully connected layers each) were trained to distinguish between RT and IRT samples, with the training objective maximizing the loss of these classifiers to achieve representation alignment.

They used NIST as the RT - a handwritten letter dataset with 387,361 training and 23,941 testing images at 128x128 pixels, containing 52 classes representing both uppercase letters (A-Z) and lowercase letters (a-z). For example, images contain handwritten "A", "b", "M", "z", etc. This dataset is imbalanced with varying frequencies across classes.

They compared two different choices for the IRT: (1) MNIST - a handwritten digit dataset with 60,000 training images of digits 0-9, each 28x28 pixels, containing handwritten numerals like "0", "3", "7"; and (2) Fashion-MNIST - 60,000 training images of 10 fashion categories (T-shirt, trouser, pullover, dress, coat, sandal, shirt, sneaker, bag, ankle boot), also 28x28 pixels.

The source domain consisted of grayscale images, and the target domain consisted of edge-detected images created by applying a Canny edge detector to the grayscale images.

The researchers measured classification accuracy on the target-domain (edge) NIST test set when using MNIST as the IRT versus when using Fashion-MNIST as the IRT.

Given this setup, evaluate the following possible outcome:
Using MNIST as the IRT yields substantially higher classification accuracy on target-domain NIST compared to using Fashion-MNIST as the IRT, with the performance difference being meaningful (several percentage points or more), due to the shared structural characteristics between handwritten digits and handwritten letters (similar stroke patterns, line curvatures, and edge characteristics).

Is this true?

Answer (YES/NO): YES